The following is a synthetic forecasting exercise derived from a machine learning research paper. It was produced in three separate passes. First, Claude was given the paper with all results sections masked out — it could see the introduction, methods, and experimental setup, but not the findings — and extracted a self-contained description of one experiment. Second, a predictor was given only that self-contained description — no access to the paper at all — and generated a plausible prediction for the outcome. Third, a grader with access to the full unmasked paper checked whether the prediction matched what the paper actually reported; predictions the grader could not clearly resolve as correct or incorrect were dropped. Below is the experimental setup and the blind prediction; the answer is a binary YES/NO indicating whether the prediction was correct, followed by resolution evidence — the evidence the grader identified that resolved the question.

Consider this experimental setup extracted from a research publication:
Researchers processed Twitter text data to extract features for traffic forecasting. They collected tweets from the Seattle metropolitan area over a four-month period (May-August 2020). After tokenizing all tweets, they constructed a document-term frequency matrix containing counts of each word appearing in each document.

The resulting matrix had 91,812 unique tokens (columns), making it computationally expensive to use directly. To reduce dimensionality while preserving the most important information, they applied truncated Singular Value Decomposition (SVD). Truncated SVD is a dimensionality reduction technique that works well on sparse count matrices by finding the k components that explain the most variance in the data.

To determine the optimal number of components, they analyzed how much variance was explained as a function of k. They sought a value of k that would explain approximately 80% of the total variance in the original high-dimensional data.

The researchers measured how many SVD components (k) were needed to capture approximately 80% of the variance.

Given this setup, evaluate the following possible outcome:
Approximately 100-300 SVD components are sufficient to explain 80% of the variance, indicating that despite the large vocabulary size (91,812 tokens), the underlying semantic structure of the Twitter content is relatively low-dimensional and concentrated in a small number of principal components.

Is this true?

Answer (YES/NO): YES